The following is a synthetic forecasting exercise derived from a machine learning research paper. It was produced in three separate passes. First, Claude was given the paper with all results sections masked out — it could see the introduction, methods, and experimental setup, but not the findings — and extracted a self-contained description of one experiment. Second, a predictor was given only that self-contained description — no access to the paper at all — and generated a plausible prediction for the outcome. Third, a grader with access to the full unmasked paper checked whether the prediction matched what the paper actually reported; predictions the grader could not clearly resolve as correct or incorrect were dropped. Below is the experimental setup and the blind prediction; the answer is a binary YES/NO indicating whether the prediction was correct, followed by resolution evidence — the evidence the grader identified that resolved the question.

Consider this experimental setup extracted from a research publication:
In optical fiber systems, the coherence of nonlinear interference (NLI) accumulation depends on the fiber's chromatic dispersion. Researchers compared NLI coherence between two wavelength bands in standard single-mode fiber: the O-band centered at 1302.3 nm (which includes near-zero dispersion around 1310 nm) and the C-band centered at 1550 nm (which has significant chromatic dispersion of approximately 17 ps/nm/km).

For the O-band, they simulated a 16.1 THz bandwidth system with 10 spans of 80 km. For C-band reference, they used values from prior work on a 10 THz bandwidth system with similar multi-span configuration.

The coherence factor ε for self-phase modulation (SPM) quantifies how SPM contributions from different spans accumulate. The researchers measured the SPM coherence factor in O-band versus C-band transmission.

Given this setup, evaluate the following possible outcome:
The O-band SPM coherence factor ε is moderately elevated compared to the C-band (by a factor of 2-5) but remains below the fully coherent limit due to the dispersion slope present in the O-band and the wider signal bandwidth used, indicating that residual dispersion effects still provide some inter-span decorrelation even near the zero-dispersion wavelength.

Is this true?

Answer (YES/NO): NO